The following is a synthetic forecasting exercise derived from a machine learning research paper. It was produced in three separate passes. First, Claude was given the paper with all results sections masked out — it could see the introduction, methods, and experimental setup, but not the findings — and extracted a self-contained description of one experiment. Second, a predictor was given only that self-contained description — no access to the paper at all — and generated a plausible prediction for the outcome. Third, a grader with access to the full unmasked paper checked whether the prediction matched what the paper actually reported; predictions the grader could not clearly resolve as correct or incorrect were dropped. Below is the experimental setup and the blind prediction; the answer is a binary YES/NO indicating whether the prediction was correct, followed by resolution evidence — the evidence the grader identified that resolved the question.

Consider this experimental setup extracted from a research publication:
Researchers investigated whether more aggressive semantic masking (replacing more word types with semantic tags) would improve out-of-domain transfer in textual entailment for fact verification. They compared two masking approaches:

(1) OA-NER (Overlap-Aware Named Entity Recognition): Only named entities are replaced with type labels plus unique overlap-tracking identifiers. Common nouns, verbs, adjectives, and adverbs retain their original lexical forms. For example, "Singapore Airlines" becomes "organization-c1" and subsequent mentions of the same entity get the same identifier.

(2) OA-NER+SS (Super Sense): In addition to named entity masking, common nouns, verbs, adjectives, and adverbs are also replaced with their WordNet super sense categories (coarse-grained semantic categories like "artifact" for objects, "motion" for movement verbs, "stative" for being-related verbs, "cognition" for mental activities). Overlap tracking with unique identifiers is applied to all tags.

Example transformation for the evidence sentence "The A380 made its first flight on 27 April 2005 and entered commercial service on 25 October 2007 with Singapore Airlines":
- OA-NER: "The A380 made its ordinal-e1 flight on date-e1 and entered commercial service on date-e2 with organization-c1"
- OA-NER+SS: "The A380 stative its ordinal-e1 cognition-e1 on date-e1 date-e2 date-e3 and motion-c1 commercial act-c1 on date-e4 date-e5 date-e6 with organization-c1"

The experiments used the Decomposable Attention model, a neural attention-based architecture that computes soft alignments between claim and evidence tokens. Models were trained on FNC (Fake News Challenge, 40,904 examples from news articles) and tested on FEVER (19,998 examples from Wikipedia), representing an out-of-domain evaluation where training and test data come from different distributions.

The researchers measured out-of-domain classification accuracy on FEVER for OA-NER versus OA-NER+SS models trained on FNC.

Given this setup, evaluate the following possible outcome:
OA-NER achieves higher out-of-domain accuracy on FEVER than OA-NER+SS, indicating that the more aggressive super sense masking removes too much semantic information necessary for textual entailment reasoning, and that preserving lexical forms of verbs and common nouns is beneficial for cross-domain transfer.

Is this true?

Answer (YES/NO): NO